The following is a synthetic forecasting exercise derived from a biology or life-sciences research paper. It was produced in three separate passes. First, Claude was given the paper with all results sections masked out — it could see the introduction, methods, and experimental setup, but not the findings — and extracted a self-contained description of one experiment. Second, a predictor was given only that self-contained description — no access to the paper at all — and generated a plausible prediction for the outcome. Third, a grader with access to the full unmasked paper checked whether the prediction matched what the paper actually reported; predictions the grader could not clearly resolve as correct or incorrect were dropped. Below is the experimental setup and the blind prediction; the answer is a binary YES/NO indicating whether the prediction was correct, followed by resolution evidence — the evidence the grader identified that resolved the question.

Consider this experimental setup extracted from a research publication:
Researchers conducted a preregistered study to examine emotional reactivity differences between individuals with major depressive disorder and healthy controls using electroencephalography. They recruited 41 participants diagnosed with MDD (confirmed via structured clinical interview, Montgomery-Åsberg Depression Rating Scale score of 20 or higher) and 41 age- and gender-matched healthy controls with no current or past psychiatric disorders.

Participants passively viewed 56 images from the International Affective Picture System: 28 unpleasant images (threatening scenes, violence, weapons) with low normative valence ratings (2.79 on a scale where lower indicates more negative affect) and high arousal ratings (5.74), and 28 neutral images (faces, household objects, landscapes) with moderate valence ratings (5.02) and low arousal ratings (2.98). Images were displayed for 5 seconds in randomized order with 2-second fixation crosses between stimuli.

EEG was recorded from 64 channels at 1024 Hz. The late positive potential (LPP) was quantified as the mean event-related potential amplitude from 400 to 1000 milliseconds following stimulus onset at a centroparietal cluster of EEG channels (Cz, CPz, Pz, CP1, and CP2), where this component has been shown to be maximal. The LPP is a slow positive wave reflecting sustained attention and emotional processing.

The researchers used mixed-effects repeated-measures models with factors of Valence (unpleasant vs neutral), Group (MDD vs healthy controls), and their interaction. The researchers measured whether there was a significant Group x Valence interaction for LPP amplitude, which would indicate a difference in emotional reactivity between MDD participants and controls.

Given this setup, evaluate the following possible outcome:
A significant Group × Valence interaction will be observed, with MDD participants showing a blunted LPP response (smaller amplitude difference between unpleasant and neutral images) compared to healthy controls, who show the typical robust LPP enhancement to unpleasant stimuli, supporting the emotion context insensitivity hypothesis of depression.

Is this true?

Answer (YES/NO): NO